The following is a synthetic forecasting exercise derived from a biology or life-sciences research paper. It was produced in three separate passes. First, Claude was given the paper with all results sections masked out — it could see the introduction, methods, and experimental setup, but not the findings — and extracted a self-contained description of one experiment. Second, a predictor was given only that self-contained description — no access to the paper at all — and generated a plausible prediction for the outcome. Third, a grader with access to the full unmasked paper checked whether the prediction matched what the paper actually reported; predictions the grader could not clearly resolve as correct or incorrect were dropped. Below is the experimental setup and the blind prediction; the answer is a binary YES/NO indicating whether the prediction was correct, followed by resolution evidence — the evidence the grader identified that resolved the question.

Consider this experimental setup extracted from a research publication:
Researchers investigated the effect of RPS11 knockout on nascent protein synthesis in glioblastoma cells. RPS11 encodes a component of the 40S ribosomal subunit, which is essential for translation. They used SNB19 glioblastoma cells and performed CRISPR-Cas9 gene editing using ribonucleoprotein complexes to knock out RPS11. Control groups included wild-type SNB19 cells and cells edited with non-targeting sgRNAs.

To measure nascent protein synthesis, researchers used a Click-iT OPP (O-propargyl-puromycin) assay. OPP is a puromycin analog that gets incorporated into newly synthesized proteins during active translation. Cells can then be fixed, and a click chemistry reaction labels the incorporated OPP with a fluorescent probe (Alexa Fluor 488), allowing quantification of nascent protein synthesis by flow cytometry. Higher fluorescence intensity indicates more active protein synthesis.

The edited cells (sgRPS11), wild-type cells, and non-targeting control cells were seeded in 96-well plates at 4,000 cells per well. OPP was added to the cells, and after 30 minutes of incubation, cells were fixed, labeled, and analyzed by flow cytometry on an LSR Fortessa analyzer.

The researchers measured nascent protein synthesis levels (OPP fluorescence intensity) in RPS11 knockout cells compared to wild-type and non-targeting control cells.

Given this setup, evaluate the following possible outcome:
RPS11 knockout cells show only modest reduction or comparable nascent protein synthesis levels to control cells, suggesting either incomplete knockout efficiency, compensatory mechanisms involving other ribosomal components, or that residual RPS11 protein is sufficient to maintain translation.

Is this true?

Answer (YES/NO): NO